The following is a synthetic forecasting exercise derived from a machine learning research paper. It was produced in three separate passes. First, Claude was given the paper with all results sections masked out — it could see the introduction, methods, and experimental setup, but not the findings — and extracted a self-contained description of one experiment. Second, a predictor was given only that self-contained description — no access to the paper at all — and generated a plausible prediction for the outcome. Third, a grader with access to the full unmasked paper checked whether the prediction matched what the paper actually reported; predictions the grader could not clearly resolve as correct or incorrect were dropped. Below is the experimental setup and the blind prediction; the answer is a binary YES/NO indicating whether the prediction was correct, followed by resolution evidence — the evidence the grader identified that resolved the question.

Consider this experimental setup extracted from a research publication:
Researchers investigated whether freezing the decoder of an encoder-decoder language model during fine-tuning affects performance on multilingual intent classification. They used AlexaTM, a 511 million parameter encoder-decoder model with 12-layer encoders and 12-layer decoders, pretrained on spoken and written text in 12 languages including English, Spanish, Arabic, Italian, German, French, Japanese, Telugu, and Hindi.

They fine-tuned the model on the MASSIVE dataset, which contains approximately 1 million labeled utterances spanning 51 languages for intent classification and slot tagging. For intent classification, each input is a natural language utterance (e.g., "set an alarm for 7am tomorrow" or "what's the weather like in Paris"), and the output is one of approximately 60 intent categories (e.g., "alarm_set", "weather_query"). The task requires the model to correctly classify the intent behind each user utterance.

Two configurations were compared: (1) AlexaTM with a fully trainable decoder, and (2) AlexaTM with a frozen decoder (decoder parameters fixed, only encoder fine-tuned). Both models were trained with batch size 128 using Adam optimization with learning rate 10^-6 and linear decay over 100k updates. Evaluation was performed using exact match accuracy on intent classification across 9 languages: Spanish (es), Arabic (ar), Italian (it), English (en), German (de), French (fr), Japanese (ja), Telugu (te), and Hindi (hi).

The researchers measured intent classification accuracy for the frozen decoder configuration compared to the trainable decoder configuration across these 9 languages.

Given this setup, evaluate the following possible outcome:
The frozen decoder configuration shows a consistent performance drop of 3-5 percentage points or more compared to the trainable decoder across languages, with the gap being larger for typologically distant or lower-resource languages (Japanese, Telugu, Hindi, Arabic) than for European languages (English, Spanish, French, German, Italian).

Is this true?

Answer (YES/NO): NO